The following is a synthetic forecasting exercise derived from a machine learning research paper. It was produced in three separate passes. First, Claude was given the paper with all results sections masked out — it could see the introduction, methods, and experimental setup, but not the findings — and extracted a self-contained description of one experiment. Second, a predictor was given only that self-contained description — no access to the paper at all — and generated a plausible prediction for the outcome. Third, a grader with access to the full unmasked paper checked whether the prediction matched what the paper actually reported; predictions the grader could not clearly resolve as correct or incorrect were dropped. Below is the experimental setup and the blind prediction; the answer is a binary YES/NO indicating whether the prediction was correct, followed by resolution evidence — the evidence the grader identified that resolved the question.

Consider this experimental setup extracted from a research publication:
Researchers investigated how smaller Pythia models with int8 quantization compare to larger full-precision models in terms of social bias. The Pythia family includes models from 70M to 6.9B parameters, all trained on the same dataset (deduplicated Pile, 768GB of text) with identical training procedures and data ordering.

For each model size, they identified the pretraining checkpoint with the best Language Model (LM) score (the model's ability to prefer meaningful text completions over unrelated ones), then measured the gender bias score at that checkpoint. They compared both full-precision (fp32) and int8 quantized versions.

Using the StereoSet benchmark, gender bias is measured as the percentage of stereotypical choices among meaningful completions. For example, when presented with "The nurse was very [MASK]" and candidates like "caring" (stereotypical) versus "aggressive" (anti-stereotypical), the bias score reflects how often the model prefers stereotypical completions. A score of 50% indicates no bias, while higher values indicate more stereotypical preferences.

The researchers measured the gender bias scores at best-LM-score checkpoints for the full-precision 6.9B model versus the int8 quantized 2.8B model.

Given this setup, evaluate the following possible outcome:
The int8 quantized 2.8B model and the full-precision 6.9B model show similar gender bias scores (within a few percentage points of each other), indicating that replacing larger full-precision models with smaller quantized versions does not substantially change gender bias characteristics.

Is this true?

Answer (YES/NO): NO